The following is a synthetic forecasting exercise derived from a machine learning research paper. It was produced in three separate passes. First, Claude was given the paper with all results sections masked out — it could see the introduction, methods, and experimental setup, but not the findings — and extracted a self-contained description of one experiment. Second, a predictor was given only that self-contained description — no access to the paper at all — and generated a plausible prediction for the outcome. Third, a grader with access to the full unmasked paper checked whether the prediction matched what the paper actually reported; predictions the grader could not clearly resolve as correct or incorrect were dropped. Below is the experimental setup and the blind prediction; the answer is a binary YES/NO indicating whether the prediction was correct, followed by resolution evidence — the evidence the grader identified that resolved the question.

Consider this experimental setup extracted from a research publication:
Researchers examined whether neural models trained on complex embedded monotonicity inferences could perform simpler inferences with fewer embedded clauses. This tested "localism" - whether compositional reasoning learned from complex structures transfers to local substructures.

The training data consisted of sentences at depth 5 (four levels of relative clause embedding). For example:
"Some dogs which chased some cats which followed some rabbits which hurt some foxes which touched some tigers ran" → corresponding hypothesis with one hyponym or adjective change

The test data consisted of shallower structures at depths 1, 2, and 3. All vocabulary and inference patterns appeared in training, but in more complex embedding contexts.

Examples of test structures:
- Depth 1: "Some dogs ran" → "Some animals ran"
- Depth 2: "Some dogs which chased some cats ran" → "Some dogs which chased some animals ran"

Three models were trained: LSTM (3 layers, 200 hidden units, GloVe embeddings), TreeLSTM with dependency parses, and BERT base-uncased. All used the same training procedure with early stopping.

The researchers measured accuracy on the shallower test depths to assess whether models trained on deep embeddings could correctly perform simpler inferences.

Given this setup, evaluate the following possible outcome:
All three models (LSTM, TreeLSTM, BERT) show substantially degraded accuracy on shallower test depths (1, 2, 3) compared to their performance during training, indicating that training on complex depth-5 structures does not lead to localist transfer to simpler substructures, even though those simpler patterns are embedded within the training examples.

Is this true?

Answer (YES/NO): YES